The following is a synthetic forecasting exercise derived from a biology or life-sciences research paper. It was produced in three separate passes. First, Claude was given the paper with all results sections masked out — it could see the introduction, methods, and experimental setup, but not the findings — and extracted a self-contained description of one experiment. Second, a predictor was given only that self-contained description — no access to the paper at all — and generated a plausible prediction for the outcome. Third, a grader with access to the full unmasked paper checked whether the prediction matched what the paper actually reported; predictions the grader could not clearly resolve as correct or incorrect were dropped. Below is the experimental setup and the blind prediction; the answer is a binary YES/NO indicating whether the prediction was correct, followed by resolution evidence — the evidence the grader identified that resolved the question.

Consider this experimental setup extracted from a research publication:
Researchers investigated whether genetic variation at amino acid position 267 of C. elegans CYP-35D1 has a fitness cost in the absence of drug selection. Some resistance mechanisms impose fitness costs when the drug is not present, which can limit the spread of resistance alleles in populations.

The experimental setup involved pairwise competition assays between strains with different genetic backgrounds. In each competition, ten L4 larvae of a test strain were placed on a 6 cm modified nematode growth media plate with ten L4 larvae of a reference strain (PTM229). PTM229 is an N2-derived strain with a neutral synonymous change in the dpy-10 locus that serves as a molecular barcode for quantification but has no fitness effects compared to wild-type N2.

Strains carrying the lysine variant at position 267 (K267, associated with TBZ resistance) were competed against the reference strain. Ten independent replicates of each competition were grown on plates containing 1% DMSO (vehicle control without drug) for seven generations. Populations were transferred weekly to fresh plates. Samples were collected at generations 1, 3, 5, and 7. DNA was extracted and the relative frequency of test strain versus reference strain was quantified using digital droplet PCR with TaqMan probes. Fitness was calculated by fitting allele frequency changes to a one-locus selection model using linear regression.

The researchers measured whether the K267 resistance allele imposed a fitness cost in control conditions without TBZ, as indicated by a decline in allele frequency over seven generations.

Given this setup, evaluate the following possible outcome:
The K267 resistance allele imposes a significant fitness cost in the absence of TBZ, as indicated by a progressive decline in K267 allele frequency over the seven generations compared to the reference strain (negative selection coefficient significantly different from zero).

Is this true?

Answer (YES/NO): NO